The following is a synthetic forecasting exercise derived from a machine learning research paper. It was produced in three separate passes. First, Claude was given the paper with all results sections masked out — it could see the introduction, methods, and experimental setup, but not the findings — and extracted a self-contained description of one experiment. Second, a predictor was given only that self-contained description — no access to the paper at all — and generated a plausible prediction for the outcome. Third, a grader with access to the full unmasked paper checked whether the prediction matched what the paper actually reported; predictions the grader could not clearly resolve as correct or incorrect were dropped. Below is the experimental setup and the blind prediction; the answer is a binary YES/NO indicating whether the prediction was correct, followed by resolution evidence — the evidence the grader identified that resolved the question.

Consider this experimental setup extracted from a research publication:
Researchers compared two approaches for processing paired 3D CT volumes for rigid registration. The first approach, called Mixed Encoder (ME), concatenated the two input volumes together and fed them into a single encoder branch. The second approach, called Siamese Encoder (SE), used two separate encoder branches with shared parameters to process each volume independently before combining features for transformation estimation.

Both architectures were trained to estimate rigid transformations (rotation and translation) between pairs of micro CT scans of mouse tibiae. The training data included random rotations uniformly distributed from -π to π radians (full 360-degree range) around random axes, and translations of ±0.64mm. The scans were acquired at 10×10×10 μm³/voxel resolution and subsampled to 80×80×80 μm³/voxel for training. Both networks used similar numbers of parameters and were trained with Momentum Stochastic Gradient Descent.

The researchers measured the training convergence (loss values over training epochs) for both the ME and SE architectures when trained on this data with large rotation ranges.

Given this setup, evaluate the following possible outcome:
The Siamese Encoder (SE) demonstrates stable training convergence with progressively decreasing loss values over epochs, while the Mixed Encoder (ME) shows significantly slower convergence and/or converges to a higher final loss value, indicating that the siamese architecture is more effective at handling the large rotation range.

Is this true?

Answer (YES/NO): NO